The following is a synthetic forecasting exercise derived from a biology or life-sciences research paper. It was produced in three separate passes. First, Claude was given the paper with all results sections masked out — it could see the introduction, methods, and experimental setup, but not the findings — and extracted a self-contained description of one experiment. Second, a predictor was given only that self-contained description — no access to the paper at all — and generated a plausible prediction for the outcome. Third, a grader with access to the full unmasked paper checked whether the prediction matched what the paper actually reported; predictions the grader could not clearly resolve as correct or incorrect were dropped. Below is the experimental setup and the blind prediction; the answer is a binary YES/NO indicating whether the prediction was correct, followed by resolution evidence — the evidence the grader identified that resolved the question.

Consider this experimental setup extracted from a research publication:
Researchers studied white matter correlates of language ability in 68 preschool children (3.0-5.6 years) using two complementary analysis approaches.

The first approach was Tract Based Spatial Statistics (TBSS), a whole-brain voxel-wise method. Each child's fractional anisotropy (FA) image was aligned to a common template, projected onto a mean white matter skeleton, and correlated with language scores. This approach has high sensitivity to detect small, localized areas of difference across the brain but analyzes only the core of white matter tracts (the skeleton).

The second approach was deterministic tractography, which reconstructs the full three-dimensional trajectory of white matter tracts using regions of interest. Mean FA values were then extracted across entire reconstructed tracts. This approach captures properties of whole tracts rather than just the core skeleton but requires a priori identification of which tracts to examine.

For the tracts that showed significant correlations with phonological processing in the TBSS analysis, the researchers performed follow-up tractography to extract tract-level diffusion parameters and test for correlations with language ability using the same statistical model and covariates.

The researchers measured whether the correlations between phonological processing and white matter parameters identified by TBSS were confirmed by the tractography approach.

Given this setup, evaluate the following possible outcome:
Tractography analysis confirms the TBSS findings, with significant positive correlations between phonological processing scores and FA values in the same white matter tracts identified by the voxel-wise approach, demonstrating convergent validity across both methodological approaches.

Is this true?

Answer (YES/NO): YES